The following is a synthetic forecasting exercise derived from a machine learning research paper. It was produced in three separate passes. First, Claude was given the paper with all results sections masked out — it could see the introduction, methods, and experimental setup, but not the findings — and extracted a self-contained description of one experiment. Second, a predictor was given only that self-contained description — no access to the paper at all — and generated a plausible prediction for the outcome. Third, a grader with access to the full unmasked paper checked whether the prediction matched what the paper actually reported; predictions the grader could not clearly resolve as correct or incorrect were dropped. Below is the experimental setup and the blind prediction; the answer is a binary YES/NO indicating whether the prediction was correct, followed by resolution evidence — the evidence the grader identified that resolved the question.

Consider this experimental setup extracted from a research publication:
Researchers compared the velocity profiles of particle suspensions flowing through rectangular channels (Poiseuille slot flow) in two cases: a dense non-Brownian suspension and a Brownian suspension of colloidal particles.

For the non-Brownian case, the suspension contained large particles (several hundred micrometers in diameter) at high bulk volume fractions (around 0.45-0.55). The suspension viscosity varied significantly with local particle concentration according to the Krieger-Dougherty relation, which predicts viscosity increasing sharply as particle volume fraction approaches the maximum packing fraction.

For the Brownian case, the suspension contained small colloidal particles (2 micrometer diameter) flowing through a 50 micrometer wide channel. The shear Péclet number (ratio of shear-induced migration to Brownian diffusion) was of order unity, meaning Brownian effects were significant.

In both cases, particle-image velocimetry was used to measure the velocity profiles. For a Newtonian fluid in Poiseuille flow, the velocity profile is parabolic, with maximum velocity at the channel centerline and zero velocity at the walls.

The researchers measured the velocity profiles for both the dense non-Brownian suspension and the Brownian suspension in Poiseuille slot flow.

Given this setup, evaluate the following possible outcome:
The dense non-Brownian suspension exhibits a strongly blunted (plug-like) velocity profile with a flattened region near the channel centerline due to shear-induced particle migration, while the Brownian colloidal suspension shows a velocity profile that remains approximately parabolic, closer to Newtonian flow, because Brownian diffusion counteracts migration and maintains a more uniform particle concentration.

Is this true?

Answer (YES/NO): YES